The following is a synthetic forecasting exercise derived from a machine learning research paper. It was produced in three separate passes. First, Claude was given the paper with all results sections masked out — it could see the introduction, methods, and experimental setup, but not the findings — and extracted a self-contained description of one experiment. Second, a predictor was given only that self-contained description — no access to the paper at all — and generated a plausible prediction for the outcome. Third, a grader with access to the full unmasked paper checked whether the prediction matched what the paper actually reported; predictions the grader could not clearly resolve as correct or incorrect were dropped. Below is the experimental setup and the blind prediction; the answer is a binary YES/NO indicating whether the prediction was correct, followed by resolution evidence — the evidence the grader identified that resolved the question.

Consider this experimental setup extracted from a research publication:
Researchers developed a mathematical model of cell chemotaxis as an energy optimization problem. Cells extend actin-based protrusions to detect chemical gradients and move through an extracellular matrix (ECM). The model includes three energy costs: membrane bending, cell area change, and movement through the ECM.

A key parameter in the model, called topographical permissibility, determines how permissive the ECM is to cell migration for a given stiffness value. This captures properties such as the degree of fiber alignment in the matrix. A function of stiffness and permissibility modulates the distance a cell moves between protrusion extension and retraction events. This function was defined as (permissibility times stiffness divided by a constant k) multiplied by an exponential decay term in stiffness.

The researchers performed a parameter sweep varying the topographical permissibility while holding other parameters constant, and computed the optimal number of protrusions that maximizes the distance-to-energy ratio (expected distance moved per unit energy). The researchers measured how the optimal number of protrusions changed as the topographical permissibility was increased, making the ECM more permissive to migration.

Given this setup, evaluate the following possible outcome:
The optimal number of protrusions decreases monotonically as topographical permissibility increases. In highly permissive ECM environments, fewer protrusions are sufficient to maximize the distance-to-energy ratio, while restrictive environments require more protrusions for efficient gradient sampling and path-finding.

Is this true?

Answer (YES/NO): NO